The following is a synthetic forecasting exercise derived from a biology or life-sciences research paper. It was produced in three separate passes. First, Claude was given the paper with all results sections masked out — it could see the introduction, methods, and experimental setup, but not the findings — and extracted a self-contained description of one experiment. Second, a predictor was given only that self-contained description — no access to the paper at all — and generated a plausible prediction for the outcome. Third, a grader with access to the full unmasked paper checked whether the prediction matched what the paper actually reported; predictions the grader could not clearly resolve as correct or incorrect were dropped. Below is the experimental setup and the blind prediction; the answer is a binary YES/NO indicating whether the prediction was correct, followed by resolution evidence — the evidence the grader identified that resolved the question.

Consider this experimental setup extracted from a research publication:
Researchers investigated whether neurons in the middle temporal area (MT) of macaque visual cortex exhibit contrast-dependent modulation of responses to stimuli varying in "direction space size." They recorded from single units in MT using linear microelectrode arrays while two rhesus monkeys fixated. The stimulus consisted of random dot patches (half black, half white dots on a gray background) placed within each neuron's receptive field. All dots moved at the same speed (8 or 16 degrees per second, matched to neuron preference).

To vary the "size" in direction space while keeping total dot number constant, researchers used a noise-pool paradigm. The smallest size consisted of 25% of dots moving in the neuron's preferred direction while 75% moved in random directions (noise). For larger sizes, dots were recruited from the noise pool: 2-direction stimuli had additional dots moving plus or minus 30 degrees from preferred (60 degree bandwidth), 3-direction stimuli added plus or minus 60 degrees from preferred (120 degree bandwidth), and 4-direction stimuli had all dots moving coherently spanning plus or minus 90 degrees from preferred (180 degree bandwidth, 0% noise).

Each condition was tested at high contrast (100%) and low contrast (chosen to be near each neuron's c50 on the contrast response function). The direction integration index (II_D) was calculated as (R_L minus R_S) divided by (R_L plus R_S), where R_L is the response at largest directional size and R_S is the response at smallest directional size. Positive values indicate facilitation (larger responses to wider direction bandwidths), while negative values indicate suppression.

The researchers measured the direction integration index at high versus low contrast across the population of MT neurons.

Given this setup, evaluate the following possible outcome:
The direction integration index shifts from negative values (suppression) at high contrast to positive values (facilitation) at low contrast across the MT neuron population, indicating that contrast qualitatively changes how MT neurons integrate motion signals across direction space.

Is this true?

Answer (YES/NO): YES